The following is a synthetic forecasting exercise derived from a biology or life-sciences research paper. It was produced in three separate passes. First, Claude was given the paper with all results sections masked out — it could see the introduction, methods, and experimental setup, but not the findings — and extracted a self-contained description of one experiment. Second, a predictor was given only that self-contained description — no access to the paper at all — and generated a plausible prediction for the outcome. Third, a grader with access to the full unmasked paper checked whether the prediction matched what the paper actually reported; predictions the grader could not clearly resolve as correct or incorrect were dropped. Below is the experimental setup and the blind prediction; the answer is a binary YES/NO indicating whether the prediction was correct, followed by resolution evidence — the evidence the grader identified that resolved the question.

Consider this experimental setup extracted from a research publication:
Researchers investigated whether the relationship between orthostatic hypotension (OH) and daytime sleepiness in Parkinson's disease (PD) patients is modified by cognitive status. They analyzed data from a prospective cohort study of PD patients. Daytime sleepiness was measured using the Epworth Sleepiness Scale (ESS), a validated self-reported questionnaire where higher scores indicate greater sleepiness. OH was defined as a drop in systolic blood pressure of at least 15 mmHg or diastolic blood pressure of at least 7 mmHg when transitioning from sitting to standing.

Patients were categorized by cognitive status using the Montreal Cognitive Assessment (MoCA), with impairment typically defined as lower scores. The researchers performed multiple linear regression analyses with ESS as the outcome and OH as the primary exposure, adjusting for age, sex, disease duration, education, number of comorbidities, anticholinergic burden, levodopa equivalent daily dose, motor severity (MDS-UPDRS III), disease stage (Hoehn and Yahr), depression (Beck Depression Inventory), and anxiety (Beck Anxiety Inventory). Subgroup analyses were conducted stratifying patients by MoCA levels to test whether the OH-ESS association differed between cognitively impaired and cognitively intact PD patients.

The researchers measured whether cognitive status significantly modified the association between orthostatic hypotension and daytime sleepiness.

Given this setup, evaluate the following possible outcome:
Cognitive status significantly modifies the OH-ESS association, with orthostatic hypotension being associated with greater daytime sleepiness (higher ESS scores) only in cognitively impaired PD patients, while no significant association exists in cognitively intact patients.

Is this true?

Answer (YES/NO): NO